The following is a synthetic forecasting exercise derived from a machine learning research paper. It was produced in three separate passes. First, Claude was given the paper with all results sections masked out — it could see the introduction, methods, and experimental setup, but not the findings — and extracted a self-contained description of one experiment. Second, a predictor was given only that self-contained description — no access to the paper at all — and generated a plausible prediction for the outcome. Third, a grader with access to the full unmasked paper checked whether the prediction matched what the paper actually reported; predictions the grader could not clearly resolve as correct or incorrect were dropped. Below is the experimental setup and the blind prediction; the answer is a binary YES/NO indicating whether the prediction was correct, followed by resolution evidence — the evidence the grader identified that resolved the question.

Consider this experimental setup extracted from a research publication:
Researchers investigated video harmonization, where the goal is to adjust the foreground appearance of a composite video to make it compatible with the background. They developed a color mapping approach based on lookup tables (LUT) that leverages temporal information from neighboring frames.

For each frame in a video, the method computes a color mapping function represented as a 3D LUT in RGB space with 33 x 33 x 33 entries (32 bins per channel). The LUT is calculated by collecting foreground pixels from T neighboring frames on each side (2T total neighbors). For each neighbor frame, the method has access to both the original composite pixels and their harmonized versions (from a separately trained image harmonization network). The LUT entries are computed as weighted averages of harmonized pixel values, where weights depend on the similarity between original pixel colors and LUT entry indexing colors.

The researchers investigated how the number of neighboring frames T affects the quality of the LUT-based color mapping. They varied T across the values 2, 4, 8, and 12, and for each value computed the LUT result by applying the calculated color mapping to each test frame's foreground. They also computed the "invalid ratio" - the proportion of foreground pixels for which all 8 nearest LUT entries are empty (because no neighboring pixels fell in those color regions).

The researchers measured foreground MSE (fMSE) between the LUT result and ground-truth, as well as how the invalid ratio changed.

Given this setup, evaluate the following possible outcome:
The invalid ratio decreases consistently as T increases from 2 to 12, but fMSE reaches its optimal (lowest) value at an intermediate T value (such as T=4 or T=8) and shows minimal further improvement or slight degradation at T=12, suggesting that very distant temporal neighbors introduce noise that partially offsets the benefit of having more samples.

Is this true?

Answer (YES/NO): NO